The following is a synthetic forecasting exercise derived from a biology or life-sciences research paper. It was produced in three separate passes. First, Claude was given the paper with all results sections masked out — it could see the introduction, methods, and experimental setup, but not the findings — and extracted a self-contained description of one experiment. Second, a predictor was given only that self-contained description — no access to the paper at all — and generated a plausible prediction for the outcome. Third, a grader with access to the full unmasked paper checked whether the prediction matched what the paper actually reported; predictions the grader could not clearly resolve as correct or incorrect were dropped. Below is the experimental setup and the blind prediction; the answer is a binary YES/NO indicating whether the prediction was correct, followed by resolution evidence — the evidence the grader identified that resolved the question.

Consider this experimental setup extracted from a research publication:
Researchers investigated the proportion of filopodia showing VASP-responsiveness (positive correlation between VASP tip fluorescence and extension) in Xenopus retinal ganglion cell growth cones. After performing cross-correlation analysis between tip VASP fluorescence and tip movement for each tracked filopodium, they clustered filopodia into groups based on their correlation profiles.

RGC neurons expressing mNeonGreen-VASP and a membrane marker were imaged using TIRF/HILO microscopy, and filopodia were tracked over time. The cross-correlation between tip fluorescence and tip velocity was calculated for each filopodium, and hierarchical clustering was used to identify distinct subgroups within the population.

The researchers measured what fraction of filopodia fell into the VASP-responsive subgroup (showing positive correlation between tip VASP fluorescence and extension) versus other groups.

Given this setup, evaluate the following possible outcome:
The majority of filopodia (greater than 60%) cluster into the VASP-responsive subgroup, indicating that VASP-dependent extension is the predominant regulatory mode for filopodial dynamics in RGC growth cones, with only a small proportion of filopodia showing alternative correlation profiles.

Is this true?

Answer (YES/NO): NO